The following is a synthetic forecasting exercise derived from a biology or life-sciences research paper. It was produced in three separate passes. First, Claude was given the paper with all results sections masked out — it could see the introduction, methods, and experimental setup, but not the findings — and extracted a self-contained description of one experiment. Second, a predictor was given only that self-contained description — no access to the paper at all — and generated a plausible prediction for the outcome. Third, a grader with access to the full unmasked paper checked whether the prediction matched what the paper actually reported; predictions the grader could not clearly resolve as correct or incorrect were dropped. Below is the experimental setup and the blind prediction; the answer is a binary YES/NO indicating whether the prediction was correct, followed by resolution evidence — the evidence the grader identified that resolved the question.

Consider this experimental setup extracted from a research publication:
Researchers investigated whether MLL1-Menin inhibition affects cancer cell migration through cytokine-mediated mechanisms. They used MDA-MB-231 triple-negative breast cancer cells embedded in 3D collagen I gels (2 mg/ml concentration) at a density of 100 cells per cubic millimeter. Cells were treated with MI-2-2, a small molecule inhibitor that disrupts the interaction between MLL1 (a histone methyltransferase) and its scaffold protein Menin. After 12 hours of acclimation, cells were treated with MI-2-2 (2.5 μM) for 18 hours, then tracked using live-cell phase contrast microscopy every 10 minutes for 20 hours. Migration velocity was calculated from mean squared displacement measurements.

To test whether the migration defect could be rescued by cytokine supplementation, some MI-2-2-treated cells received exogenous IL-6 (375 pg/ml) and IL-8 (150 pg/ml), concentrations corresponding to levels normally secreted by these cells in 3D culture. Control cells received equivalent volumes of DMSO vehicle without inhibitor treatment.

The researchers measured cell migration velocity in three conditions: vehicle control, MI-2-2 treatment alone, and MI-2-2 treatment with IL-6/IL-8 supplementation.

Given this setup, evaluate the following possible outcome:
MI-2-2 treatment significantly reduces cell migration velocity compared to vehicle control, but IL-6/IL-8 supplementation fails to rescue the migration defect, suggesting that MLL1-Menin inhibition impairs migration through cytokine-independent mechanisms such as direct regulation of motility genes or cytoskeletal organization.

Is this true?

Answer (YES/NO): NO